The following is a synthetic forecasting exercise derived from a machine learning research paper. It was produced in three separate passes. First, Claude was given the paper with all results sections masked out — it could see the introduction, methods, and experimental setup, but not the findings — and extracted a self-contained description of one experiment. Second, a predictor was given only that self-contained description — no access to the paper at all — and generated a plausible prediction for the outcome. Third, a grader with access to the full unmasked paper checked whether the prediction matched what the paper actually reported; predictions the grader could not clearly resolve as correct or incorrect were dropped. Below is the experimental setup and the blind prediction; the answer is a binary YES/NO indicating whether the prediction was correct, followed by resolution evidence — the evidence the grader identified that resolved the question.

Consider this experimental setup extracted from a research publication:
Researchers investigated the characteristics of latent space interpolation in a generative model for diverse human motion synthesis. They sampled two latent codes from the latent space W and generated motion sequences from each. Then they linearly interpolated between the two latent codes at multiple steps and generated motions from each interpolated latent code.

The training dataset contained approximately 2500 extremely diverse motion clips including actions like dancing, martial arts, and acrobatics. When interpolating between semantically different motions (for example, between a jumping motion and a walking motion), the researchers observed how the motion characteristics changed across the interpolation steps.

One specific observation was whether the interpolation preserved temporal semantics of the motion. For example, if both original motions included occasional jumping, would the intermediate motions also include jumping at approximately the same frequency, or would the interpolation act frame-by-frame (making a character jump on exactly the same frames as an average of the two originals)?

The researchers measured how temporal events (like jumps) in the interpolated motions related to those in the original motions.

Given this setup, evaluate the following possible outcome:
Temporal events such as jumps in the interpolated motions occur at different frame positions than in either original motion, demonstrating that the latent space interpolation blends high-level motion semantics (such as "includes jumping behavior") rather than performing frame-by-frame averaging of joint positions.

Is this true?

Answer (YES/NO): YES